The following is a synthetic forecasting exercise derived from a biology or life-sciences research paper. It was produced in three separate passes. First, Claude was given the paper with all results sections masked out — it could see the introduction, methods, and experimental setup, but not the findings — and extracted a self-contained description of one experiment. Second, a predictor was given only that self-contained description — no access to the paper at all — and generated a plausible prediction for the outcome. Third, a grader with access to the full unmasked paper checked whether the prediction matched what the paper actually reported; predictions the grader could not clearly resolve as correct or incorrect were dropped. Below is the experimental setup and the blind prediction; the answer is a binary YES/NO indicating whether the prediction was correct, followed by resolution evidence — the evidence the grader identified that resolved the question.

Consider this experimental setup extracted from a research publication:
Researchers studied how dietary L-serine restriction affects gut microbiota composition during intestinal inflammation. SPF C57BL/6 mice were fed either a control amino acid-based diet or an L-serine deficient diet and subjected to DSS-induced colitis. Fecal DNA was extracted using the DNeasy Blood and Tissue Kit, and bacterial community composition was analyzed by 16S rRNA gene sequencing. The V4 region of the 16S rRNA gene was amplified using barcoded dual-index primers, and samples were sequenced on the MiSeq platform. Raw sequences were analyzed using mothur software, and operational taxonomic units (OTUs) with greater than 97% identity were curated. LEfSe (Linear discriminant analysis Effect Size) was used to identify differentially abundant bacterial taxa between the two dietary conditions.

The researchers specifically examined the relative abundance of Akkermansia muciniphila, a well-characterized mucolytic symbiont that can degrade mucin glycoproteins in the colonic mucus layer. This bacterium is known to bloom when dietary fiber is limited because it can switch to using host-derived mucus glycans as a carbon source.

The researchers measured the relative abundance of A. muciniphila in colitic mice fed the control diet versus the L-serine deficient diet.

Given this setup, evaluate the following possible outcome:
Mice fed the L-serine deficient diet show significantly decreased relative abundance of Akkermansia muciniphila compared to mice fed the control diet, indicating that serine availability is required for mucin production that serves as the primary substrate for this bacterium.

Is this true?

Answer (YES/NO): NO